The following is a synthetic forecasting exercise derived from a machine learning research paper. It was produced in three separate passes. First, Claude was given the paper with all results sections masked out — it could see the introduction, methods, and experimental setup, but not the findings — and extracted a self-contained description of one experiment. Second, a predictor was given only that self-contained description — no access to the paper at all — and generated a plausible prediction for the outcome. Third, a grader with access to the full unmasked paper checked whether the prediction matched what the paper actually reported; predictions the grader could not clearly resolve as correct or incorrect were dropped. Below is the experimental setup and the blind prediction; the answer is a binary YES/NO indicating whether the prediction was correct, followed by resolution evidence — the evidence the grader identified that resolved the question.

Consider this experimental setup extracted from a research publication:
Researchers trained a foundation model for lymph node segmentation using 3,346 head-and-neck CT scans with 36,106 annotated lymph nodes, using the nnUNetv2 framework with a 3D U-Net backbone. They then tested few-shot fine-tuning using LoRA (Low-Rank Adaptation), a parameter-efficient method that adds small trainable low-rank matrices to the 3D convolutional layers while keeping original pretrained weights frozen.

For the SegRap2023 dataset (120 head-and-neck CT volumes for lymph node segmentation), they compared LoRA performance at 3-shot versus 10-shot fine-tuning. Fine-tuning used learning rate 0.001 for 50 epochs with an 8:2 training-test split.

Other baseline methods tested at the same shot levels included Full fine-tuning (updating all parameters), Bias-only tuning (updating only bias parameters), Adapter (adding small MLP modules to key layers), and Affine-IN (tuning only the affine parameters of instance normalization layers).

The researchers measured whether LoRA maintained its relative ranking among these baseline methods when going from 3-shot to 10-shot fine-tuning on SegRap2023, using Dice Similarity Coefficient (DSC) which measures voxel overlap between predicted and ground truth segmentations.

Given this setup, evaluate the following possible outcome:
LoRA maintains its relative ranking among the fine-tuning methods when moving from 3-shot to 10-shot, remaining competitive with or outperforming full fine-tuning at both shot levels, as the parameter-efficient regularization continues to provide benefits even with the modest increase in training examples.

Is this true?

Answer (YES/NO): NO